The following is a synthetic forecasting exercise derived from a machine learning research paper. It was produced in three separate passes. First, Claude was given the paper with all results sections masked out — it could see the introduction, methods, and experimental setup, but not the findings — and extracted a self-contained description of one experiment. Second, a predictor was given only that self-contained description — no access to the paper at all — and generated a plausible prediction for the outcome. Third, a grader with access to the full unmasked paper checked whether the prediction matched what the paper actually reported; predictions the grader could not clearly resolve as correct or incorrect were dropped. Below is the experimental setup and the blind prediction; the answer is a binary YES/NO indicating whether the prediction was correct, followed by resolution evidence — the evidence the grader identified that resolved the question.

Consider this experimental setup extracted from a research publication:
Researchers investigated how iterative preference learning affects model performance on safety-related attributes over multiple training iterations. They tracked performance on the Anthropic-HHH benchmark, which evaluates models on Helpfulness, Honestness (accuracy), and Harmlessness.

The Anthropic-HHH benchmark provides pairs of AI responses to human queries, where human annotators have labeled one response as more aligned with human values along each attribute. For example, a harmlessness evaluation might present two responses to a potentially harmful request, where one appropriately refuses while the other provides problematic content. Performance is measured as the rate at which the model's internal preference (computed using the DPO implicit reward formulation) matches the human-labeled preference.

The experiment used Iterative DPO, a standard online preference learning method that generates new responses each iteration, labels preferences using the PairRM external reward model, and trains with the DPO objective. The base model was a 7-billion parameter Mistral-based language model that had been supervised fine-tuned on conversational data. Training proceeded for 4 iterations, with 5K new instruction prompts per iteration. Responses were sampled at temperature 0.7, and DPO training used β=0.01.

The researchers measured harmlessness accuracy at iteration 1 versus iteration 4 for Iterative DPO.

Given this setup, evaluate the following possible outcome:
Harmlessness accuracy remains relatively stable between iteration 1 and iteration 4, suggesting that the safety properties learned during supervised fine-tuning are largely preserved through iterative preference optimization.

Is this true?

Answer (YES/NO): NO